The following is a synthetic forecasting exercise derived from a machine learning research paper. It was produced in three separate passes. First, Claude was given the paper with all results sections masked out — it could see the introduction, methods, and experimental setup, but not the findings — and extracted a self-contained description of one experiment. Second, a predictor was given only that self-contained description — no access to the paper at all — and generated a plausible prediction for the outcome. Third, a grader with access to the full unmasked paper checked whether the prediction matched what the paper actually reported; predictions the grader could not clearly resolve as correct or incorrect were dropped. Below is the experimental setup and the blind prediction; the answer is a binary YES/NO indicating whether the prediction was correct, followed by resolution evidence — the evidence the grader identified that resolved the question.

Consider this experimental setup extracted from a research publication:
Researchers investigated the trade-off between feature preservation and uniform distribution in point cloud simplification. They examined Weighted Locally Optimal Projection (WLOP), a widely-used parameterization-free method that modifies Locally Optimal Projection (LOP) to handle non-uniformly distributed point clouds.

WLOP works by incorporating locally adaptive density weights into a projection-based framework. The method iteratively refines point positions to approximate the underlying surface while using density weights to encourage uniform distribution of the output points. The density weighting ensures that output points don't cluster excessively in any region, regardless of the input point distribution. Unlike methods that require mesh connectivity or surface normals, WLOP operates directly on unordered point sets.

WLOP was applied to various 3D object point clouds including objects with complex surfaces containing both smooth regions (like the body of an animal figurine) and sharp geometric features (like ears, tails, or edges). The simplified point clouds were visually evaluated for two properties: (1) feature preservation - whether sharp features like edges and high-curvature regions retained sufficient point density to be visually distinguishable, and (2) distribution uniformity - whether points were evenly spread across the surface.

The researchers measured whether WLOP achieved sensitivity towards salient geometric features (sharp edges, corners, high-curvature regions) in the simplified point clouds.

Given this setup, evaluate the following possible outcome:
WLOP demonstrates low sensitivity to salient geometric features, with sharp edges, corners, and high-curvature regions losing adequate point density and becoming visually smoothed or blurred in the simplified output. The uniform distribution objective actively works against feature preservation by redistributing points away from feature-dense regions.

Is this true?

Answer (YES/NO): YES